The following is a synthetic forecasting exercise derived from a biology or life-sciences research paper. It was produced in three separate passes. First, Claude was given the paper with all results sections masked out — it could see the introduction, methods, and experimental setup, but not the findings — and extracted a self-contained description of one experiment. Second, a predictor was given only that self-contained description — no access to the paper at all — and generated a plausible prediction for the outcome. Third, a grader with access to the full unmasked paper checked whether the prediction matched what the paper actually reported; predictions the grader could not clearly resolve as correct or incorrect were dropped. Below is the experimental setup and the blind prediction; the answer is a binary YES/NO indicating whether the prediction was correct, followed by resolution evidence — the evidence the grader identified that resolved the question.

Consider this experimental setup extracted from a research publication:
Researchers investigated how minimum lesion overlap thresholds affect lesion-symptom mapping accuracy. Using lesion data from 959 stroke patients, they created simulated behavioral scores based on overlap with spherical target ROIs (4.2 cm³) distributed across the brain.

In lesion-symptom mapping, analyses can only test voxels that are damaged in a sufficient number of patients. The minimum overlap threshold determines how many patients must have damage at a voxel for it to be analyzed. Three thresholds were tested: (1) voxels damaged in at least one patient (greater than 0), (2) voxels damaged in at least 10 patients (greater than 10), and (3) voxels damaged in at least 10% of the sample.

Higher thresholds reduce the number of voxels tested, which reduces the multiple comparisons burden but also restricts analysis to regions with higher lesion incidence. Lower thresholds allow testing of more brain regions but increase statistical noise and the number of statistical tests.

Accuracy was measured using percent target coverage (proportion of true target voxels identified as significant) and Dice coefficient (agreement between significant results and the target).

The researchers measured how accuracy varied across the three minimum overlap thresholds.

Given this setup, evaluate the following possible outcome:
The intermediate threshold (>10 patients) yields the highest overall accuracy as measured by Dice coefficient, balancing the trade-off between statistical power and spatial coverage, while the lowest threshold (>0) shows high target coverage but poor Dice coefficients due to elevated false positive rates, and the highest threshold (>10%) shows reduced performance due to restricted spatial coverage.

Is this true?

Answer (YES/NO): NO